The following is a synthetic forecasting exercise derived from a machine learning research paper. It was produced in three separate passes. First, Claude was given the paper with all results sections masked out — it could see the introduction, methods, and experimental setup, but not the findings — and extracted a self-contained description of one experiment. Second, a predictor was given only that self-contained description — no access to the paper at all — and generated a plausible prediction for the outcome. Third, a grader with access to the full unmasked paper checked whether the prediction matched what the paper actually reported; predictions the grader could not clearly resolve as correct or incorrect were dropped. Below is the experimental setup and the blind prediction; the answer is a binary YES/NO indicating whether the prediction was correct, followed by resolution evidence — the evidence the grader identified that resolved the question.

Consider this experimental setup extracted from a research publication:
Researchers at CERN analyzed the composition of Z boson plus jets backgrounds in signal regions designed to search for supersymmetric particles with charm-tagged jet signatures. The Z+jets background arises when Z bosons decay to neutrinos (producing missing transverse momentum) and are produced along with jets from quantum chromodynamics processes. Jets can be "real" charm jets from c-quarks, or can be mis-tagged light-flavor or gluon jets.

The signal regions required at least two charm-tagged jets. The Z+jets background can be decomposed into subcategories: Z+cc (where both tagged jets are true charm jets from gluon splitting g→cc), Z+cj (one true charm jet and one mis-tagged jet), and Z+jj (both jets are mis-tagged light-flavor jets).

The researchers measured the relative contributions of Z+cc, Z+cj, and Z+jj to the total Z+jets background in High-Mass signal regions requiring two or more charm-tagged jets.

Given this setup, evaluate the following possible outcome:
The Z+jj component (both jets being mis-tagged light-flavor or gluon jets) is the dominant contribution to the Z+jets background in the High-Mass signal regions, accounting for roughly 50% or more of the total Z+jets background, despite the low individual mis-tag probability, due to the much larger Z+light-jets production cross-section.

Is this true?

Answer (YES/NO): NO